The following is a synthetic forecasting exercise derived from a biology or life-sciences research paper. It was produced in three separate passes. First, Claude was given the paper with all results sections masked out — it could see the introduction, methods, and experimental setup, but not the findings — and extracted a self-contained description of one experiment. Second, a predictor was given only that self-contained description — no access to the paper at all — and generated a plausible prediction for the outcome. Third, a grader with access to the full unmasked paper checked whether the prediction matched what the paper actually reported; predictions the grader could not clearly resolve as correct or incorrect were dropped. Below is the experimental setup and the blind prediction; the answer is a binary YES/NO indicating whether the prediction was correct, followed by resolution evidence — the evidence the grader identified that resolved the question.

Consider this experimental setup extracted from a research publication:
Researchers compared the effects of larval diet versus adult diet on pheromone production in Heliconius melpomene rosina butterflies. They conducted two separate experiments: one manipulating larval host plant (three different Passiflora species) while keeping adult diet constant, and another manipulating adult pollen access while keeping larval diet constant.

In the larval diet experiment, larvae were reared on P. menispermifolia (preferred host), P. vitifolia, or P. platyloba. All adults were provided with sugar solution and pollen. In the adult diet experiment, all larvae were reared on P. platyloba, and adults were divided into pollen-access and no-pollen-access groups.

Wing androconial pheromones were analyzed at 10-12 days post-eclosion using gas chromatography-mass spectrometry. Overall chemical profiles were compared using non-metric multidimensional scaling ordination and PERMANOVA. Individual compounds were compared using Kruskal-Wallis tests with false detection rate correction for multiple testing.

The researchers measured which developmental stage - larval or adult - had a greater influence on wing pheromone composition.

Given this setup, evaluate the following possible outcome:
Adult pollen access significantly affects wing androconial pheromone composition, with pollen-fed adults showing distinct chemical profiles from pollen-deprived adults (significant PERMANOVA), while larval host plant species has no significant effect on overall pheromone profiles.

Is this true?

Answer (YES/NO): NO